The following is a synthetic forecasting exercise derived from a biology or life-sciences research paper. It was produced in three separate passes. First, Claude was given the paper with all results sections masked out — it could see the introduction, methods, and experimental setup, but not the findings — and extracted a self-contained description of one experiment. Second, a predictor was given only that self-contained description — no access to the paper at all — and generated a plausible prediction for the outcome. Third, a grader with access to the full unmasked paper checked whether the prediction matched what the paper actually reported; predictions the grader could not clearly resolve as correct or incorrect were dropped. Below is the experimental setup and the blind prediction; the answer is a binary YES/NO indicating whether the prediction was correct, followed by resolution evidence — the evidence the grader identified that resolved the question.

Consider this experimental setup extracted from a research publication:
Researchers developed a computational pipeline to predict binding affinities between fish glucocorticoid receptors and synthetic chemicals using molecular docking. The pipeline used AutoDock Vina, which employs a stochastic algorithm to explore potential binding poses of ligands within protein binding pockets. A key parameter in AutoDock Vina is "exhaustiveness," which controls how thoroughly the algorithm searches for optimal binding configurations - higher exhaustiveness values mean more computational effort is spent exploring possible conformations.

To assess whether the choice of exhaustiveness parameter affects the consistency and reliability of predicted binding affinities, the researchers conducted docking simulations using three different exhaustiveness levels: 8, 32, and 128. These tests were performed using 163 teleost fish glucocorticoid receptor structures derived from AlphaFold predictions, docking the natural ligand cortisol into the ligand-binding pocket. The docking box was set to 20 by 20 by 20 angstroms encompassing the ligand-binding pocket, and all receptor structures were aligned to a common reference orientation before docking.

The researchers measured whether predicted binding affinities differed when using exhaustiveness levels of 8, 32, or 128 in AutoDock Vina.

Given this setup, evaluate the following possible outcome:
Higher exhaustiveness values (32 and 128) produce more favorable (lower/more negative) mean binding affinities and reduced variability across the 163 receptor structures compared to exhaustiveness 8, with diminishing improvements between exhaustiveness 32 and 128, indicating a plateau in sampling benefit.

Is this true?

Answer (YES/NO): NO